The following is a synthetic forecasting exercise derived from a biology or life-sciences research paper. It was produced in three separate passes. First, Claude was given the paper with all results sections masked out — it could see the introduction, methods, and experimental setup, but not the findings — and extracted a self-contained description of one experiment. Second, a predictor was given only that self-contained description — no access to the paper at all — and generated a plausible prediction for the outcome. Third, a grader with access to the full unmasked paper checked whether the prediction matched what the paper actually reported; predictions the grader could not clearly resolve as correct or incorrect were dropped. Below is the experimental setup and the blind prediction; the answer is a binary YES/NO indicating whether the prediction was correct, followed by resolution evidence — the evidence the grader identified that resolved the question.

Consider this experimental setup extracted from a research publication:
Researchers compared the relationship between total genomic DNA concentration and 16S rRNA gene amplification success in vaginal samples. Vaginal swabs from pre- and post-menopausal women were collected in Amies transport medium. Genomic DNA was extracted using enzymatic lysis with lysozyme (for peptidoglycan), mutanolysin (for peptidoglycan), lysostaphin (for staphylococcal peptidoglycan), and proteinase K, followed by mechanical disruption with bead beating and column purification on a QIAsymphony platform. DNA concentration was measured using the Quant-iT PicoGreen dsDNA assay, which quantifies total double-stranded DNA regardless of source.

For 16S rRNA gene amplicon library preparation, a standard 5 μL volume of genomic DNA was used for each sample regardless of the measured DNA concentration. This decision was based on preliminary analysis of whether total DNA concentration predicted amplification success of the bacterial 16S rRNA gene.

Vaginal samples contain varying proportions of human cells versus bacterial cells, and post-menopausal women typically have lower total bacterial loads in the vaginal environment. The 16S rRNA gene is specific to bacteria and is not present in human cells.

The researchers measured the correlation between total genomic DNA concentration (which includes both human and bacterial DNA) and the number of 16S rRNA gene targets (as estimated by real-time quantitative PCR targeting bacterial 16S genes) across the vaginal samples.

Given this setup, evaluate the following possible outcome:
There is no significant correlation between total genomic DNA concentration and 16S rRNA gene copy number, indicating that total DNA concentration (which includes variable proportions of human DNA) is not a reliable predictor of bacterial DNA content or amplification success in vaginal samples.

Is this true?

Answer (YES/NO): YES